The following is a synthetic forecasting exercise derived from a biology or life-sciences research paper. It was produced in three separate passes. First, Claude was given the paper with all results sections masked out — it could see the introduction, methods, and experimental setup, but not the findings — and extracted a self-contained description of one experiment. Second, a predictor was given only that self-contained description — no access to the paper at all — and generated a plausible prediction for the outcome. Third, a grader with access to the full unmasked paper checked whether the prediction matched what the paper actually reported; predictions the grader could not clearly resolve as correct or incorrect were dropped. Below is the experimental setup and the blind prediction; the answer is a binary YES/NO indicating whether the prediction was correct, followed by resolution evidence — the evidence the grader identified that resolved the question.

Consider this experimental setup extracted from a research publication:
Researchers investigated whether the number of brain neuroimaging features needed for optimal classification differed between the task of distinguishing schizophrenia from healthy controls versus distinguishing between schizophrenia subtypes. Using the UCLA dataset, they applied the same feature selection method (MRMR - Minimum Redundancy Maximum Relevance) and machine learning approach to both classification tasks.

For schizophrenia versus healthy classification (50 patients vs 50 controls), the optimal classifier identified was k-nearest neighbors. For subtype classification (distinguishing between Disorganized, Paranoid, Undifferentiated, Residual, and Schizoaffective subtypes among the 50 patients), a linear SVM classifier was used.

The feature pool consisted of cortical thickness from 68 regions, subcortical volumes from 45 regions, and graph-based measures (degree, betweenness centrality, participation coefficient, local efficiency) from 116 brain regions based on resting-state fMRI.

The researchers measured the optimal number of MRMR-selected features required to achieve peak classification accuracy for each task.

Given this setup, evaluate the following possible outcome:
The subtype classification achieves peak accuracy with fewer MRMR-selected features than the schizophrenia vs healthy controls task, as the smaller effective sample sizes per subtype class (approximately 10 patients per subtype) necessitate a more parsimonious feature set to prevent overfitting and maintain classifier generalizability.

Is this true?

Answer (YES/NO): NO